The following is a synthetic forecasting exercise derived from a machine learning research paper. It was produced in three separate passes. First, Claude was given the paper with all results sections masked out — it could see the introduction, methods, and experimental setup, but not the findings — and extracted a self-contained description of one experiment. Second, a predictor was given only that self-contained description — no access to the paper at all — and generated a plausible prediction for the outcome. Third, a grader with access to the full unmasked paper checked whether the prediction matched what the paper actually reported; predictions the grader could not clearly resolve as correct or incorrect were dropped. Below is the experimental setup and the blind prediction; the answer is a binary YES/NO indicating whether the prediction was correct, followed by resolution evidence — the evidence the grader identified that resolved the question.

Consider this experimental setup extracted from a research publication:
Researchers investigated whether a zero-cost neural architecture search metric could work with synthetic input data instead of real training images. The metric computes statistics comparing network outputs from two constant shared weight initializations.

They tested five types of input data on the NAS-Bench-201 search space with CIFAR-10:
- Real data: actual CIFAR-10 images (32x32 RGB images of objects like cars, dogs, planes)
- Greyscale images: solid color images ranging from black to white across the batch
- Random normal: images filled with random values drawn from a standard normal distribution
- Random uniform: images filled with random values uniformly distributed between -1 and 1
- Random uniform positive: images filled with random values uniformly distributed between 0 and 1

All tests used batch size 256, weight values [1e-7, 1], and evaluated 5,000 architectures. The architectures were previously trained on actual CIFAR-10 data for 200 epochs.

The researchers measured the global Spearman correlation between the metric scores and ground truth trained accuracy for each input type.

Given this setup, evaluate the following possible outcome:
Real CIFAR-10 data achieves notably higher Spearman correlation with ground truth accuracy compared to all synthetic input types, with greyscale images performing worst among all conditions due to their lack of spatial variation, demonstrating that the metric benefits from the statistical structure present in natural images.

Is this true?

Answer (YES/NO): NO